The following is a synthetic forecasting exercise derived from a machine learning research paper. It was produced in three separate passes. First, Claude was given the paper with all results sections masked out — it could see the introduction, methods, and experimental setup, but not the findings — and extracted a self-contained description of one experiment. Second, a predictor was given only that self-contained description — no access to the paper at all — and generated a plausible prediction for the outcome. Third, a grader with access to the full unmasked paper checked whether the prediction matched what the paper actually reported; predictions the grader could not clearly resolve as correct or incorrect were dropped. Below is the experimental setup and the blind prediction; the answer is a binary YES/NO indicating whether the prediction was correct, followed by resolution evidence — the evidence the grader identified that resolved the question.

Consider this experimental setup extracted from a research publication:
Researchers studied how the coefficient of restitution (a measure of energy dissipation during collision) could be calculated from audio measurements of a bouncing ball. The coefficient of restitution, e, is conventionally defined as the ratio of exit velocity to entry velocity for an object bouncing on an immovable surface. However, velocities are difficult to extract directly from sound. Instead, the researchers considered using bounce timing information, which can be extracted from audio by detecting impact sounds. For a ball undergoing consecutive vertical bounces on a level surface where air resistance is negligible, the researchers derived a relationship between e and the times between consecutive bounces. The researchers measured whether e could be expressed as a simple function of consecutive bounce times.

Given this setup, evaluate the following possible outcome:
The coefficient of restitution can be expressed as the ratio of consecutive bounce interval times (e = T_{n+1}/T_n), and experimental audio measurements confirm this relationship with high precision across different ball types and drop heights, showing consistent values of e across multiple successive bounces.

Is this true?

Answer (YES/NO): NO